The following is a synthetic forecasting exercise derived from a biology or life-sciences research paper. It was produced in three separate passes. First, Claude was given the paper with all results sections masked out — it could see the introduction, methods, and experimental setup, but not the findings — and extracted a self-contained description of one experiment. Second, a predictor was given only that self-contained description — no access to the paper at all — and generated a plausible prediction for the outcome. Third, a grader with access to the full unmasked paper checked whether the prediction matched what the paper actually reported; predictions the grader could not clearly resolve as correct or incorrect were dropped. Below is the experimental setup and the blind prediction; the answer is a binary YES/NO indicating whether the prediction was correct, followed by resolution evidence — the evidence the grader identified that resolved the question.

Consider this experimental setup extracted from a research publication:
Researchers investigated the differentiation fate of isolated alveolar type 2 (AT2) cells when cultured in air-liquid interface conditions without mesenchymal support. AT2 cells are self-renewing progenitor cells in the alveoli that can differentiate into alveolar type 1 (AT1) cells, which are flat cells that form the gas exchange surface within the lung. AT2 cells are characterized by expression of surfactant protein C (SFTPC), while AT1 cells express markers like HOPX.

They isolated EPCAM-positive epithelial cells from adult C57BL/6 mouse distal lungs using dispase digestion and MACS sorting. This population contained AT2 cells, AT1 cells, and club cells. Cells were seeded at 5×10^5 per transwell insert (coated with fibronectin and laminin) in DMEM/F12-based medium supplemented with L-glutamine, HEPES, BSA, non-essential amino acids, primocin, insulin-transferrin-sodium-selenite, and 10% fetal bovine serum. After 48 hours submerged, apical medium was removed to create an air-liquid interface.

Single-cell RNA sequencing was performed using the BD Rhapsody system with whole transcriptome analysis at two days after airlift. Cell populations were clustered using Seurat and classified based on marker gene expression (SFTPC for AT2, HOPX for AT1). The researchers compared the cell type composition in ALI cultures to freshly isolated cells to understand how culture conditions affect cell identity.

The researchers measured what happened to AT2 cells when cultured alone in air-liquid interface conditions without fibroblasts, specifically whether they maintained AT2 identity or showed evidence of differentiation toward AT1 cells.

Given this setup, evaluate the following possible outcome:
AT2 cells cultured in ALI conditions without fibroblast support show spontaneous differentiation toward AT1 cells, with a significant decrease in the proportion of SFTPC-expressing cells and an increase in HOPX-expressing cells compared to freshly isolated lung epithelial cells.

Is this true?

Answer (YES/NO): NO